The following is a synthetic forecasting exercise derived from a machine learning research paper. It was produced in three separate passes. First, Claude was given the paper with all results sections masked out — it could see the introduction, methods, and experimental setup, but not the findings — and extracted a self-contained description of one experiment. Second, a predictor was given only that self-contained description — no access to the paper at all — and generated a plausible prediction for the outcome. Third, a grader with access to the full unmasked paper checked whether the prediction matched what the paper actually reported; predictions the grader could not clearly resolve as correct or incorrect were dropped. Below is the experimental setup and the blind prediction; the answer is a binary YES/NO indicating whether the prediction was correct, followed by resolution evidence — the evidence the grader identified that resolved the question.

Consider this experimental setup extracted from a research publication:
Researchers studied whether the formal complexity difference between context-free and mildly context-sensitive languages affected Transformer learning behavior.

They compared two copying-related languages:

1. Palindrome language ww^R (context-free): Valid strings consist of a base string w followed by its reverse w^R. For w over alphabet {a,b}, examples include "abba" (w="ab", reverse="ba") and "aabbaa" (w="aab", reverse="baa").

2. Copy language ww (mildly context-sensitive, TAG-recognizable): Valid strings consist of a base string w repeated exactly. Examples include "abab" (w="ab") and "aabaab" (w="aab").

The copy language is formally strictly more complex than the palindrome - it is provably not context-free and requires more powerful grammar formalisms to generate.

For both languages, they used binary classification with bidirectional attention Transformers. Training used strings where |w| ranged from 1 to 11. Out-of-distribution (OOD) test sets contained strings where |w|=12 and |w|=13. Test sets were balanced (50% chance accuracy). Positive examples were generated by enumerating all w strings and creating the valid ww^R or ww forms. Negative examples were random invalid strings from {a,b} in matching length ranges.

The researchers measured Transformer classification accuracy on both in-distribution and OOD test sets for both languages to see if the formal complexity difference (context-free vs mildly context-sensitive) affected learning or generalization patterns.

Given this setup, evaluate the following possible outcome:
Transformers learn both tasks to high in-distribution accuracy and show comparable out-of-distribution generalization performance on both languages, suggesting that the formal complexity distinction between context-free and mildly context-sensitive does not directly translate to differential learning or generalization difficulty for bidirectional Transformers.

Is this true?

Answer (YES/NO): YES